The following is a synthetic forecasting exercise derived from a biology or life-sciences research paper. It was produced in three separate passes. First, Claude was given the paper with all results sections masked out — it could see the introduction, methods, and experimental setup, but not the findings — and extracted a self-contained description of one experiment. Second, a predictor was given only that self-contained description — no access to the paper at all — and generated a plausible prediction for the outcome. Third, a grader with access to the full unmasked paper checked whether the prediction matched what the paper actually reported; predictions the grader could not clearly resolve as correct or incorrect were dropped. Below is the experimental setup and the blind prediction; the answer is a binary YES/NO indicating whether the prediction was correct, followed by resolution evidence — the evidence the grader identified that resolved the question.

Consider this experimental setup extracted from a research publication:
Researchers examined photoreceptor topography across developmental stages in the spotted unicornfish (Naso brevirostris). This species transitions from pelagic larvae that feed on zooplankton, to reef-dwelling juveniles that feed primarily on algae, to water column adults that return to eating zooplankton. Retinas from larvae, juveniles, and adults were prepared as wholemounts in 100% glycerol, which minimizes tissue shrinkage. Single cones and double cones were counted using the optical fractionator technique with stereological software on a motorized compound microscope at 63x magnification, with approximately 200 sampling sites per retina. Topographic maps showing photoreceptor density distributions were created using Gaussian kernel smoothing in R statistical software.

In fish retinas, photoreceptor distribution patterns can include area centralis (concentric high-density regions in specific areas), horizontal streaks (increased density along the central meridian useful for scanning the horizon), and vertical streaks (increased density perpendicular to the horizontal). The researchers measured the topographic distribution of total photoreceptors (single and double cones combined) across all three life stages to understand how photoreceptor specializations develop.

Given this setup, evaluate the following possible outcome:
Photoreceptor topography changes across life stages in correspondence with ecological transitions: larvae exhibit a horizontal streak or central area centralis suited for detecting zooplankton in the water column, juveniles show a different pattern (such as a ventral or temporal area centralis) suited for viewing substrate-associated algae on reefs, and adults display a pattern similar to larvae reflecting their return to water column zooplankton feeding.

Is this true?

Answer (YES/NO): NO